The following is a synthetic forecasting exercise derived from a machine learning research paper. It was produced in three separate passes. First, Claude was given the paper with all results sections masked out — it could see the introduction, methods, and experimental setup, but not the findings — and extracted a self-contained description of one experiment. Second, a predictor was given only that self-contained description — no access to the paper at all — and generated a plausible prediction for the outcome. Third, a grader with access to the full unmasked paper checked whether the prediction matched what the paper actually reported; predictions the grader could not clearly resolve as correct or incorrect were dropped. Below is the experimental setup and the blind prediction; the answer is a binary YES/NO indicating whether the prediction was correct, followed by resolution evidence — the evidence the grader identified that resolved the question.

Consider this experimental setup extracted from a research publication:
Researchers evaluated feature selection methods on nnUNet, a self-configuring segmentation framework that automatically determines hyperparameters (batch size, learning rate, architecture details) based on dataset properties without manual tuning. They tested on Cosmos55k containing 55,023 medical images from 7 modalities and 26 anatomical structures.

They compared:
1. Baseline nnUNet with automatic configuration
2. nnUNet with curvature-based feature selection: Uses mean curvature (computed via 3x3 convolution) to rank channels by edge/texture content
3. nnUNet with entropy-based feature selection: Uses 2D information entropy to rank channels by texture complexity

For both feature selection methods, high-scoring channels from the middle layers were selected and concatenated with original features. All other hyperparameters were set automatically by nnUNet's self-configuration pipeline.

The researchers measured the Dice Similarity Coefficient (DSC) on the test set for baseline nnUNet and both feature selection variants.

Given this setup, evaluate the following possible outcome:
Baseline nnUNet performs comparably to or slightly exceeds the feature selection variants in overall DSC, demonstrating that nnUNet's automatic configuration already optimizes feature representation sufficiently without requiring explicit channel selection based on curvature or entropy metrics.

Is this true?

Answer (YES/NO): NO